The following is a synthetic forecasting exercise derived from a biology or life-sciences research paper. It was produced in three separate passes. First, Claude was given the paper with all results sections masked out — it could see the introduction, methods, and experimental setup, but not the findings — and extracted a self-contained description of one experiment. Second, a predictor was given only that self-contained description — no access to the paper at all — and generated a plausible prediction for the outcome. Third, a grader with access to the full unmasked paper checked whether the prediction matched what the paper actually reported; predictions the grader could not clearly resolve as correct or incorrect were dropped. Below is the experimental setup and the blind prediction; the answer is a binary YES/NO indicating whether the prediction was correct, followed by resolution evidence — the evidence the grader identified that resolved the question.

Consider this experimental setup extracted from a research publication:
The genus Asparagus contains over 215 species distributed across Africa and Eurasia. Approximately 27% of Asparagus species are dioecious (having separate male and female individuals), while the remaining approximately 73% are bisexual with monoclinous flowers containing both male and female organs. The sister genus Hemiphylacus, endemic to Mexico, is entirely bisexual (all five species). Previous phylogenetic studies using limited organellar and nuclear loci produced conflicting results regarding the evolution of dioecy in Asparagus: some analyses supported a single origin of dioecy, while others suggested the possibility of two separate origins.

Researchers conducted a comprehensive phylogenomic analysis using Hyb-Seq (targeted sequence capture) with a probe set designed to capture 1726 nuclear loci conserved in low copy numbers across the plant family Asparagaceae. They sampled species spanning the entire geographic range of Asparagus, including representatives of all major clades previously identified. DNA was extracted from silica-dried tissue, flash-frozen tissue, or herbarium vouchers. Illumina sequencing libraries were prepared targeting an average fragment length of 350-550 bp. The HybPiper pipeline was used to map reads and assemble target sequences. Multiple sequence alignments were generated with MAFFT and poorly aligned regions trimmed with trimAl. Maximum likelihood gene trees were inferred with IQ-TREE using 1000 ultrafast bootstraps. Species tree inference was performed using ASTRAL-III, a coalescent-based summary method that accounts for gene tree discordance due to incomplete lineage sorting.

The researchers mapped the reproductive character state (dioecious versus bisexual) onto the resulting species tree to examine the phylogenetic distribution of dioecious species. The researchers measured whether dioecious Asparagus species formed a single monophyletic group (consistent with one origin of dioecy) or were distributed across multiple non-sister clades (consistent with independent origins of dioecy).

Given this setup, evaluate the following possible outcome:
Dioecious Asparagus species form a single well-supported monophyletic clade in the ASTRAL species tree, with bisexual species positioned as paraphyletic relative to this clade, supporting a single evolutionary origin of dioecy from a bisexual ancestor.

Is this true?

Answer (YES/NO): NO